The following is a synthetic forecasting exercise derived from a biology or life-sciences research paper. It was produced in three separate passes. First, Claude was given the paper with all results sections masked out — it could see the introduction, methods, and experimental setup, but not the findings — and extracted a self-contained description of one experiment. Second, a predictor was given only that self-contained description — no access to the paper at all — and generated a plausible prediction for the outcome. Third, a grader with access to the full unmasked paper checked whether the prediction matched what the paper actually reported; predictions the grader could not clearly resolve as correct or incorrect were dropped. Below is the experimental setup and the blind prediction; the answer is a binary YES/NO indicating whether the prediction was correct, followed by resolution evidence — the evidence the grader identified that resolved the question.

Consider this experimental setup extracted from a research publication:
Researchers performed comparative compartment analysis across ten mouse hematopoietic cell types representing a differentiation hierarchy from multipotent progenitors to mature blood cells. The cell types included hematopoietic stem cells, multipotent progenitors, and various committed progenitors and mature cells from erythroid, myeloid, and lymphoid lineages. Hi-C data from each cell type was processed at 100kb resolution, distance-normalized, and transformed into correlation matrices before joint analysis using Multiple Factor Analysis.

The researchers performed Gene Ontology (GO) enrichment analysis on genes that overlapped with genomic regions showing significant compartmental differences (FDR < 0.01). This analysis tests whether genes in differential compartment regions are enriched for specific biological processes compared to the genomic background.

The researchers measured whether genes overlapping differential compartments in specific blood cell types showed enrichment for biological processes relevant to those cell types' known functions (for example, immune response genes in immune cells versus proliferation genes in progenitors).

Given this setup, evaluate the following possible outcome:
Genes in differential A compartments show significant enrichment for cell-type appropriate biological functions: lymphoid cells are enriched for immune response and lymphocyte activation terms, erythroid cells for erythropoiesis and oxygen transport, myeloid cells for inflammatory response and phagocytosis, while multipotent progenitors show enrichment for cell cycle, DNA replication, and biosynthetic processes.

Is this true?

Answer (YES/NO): NO